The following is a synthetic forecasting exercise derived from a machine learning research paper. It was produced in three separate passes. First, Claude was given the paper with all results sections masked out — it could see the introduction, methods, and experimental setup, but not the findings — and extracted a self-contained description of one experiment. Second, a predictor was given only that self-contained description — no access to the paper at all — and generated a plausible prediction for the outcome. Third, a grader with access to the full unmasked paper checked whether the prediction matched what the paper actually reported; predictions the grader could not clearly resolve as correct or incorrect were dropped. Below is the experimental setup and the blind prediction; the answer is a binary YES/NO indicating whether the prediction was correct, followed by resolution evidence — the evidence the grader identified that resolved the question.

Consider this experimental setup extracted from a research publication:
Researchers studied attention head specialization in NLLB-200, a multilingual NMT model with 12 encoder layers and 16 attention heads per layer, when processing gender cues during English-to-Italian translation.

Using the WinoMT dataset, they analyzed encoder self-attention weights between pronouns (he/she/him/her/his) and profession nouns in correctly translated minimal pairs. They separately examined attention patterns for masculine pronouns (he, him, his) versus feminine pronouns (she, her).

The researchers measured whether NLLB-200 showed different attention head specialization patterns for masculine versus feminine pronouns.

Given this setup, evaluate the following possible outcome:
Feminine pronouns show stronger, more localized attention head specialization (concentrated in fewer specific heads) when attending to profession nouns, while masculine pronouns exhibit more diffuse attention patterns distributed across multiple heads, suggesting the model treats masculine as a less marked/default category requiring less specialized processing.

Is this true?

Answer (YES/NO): NO